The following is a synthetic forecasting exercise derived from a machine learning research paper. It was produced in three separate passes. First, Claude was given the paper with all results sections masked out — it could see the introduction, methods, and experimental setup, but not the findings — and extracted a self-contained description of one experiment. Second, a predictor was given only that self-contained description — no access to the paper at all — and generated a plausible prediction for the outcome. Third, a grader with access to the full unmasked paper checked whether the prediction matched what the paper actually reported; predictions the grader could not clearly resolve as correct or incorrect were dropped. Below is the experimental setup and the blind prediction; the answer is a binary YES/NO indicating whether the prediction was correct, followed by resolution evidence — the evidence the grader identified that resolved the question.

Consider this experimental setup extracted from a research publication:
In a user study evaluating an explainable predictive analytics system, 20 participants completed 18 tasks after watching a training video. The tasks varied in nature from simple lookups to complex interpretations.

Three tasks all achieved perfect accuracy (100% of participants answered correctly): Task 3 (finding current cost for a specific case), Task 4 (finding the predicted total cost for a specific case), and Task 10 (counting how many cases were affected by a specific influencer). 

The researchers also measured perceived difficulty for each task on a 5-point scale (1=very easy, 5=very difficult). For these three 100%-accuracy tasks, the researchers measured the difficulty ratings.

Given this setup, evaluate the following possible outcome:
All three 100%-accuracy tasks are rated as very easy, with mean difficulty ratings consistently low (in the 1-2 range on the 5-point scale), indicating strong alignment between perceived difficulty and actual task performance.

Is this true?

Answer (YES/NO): YES